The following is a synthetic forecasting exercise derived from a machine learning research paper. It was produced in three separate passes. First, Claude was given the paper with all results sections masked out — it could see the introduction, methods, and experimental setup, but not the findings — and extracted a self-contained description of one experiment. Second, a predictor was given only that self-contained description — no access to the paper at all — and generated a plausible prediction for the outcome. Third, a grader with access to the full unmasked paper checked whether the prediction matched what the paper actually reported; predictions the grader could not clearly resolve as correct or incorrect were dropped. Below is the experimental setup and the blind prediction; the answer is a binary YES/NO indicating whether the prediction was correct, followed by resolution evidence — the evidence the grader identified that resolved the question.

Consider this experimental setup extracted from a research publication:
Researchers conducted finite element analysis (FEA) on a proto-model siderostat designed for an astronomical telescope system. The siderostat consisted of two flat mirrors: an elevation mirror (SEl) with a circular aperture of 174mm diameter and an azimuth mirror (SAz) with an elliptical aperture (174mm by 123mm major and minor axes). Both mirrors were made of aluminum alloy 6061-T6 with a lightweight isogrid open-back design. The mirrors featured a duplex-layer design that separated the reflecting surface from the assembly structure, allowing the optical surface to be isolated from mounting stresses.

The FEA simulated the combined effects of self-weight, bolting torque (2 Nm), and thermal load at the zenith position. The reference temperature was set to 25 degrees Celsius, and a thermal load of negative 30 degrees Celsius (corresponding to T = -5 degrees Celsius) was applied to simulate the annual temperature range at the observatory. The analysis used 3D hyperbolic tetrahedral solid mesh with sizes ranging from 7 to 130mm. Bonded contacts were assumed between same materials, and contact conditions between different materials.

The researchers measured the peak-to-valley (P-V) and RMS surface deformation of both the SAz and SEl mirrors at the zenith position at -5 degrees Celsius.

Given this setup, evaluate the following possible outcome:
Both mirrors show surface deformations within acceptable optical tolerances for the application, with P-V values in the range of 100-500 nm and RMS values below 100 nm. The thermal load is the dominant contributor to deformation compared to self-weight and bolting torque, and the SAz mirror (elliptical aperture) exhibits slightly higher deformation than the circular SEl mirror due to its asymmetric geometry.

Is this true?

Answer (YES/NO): NO